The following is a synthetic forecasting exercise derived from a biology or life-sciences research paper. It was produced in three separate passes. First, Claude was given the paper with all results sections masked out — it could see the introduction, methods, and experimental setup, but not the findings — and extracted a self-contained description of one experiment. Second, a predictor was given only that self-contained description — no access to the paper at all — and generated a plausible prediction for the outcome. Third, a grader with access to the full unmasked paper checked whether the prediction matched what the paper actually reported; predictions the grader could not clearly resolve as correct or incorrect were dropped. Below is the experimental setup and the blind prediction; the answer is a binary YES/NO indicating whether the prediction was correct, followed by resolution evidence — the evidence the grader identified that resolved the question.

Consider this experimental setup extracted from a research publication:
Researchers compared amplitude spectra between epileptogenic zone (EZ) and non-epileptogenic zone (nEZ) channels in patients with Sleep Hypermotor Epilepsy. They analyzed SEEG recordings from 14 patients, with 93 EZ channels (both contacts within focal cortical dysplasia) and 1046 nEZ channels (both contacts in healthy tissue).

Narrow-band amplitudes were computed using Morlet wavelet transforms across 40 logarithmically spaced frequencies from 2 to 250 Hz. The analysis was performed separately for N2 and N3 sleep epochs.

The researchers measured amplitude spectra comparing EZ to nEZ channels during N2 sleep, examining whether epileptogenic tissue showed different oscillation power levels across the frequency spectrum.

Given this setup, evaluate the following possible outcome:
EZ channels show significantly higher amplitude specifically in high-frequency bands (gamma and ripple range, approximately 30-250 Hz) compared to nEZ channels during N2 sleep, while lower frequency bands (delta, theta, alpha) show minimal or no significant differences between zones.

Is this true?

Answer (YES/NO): NO